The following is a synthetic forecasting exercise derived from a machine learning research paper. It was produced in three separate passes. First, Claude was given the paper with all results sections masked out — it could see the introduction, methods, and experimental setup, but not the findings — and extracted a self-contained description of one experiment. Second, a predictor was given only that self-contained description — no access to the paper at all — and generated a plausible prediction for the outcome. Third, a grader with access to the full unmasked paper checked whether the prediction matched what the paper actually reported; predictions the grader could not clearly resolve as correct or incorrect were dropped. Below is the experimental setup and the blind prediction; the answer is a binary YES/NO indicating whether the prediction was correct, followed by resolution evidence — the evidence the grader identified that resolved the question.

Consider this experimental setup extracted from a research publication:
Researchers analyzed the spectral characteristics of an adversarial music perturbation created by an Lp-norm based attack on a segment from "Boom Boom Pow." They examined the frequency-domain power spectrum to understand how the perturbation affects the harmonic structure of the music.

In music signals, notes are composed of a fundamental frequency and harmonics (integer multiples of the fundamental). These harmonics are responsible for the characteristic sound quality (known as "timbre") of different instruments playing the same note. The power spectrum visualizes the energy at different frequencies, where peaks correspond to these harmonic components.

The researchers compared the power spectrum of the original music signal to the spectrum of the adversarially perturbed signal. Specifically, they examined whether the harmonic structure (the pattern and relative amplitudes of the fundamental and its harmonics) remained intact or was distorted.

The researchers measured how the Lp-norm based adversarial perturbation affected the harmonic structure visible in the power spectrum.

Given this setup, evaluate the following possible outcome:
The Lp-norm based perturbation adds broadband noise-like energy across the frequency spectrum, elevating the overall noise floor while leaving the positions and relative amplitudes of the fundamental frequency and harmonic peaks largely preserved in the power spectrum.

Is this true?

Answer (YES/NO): NO